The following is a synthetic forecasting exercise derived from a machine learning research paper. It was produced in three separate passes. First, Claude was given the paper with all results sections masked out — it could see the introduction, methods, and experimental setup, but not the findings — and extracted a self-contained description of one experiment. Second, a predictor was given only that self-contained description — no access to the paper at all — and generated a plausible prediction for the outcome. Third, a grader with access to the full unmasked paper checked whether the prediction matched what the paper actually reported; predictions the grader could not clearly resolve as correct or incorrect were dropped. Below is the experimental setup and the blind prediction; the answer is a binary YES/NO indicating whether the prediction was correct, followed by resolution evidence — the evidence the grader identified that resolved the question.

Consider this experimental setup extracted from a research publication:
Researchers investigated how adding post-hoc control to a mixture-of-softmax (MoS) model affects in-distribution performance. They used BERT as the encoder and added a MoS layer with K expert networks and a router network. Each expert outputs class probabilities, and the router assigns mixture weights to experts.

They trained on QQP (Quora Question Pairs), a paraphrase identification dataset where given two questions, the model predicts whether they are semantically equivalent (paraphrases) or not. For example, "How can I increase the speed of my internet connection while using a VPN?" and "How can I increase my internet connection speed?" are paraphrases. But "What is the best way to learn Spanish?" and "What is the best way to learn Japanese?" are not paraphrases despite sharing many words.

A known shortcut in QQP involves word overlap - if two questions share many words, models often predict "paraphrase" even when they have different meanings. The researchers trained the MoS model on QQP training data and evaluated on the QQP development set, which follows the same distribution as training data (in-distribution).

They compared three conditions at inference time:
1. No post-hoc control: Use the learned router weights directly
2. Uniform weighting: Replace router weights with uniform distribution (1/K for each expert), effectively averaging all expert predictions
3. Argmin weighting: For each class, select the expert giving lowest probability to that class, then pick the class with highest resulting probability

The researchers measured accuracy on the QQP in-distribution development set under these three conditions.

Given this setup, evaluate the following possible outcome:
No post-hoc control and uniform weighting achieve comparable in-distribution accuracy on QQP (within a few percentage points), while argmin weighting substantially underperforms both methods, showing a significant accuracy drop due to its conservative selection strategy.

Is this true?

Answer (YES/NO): YES